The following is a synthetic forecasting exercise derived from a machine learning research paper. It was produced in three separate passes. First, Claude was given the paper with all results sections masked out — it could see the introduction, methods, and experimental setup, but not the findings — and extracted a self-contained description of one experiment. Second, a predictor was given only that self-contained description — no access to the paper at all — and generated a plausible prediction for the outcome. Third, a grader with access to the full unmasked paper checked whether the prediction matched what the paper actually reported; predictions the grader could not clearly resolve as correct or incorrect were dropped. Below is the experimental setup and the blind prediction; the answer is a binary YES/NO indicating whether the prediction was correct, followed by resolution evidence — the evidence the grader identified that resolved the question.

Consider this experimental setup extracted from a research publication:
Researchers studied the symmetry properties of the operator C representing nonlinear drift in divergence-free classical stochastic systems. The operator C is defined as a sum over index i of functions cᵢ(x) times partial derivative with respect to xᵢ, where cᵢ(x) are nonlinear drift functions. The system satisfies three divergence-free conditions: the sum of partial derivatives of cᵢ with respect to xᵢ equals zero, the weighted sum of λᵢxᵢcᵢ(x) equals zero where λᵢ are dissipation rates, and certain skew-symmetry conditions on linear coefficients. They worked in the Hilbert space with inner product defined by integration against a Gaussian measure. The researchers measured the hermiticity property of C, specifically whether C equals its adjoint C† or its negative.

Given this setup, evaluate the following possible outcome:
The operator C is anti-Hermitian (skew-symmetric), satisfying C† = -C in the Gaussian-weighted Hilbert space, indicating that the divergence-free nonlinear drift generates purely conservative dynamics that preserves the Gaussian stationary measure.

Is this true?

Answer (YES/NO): YES